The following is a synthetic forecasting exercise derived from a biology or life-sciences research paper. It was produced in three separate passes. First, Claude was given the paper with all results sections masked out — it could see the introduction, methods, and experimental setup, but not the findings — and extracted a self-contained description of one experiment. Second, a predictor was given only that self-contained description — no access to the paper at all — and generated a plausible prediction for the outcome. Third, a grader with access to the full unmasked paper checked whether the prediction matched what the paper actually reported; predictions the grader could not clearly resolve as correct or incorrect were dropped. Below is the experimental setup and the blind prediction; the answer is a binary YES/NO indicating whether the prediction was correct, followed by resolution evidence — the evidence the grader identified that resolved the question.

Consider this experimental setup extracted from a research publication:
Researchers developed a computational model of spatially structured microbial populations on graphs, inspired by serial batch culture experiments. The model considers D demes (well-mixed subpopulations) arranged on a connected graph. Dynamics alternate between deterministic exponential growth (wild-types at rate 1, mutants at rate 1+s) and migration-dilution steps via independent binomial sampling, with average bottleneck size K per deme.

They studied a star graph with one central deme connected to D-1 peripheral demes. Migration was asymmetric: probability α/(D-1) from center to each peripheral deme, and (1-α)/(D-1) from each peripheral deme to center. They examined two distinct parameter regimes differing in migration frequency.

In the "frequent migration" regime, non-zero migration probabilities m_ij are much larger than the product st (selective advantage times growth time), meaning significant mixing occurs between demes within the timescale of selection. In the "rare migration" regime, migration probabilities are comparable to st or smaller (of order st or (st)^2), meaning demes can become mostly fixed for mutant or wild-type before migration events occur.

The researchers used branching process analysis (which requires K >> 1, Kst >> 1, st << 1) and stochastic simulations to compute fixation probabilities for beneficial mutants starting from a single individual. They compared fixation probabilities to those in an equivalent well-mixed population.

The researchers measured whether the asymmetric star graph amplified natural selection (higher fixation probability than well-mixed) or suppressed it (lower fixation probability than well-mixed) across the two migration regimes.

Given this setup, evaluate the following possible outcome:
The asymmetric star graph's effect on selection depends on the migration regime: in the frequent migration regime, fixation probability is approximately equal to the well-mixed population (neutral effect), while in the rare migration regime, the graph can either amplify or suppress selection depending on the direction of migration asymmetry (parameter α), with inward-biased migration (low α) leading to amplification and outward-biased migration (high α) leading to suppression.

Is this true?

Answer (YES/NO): NO